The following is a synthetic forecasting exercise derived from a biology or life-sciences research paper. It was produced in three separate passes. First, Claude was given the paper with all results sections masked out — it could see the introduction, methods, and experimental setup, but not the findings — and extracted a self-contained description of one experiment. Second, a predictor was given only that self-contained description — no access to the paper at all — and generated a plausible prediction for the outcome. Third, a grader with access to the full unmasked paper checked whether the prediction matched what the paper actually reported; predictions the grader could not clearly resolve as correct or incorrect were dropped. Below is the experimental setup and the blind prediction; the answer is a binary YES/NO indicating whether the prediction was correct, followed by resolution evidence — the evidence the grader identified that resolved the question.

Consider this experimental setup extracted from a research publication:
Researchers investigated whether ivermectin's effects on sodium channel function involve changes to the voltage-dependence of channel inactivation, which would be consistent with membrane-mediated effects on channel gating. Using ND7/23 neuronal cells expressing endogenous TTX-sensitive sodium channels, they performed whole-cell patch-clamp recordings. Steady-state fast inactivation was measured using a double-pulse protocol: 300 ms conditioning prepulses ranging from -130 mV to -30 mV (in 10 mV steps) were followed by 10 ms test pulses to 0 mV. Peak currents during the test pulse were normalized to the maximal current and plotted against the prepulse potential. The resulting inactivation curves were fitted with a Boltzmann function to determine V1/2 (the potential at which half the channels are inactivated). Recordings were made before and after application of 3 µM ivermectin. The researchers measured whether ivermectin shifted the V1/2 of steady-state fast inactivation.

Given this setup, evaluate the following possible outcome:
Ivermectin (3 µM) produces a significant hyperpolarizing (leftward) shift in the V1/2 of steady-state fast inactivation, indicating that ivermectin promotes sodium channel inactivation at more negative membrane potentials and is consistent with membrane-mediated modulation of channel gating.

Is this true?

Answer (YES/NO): YES